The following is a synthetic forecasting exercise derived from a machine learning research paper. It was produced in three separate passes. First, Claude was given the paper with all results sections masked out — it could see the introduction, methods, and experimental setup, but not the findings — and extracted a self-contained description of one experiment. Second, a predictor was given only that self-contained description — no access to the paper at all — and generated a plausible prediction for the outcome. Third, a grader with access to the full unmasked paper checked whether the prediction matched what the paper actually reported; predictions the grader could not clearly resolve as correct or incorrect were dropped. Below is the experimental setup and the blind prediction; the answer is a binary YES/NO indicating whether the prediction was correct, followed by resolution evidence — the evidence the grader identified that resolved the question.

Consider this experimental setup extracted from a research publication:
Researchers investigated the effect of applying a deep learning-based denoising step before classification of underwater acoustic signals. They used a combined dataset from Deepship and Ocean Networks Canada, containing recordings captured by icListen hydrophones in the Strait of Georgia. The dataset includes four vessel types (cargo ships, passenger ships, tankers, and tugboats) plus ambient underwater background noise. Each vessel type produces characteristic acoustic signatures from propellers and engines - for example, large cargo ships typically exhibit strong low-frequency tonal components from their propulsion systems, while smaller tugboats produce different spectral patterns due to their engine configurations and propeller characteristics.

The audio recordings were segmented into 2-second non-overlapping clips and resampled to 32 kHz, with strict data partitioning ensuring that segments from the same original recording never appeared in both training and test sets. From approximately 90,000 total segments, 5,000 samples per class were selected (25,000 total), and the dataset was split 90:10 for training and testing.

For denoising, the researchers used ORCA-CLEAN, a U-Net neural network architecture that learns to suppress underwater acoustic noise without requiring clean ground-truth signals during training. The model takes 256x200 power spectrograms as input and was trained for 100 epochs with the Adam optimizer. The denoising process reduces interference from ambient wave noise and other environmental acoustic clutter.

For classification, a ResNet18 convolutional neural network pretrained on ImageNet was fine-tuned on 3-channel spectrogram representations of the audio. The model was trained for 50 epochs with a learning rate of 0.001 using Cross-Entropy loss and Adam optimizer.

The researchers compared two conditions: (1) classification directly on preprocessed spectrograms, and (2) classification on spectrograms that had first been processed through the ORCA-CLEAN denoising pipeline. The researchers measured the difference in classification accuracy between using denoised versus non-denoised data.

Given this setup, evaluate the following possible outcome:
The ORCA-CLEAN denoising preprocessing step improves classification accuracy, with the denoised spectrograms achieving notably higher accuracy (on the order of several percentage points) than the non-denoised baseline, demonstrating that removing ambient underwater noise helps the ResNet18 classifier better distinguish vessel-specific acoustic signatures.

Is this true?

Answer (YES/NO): NO